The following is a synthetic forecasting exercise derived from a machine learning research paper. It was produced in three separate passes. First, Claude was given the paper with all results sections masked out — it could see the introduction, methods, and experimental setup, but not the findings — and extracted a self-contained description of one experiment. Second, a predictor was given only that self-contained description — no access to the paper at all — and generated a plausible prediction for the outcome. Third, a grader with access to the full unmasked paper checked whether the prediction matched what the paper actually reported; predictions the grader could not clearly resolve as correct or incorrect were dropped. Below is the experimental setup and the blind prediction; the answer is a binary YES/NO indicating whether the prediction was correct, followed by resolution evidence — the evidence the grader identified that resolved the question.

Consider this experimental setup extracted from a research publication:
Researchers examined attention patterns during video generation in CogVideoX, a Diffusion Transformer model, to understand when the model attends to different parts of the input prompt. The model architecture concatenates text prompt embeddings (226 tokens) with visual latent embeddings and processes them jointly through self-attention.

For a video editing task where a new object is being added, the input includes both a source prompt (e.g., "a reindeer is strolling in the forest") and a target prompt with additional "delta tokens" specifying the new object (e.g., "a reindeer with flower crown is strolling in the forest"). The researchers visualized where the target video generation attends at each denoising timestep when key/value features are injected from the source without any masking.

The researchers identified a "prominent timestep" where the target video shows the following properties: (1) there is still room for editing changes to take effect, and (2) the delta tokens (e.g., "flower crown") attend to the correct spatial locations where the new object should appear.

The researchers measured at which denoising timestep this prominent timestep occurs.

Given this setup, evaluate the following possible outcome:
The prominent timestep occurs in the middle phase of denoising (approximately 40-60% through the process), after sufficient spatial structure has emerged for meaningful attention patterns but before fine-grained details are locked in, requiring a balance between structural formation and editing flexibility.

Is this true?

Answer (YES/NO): NO